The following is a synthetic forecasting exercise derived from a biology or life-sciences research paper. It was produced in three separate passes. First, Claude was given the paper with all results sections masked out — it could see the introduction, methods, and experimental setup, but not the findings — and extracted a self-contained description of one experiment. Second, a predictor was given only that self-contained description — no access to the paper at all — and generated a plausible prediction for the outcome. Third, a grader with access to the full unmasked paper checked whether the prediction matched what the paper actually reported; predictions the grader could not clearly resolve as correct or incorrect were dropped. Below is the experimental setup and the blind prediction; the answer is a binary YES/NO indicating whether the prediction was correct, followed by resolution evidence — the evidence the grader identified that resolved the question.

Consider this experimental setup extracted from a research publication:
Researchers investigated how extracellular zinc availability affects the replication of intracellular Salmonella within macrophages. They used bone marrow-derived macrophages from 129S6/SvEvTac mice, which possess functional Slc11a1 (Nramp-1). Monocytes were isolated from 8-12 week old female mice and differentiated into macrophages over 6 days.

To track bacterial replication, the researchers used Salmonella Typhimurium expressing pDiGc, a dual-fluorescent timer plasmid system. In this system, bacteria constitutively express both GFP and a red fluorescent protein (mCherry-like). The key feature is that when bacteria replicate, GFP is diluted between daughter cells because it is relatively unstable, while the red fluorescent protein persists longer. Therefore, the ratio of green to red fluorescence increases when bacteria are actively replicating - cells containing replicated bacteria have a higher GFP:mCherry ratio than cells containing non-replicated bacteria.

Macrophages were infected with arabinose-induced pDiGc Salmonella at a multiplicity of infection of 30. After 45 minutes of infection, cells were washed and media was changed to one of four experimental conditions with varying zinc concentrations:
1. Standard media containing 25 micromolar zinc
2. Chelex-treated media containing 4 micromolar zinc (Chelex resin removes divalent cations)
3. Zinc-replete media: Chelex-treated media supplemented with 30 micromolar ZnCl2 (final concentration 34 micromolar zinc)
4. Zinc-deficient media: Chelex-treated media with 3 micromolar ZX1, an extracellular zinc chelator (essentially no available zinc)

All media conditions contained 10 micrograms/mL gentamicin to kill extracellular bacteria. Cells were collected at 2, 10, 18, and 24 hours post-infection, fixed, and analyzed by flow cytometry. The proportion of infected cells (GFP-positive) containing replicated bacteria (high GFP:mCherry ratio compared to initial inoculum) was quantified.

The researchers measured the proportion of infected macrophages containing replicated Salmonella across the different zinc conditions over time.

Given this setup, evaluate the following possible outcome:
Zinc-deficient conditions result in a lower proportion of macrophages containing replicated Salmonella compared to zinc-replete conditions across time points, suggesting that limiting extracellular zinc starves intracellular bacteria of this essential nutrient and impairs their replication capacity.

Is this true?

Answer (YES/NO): YES